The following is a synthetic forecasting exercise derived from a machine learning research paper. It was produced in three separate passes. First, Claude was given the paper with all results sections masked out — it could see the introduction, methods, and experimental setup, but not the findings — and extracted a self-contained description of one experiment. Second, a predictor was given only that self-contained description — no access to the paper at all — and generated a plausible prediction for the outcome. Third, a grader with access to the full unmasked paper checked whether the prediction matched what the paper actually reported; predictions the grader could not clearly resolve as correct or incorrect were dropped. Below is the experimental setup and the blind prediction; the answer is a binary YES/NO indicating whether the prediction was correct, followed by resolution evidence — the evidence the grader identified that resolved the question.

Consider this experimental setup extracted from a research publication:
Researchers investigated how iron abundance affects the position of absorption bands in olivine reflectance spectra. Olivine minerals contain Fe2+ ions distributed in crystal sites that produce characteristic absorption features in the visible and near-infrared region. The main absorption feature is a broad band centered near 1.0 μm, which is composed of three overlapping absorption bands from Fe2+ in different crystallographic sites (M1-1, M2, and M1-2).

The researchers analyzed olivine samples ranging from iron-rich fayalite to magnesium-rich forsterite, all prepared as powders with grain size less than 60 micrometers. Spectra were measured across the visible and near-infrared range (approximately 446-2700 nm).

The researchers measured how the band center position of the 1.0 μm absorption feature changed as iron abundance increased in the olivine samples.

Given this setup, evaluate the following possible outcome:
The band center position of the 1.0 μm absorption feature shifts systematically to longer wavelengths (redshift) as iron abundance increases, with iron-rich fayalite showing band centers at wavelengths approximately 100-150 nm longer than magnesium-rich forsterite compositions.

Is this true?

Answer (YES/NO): NO